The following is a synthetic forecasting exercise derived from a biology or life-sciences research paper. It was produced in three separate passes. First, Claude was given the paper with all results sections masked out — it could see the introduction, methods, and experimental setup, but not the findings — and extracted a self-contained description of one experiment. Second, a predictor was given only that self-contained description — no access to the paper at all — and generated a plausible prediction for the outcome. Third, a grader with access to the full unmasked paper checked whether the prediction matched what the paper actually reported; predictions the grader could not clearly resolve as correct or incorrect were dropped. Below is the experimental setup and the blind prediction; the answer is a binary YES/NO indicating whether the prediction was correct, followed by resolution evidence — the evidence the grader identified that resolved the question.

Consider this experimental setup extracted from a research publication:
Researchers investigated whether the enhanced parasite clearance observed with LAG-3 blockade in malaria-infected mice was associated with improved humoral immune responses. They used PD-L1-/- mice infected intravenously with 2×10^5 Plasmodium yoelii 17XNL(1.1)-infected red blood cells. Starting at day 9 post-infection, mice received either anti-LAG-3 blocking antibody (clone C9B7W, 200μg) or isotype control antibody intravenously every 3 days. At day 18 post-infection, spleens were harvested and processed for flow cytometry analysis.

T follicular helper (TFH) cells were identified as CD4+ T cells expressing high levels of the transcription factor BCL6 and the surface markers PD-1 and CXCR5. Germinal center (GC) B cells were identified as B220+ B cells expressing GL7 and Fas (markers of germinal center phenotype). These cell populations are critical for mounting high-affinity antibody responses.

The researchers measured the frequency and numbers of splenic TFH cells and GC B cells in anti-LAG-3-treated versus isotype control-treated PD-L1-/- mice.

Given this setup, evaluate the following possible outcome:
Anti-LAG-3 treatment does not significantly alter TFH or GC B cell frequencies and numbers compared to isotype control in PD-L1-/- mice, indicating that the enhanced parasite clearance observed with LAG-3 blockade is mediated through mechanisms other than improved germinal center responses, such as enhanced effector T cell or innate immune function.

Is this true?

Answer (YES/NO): YES